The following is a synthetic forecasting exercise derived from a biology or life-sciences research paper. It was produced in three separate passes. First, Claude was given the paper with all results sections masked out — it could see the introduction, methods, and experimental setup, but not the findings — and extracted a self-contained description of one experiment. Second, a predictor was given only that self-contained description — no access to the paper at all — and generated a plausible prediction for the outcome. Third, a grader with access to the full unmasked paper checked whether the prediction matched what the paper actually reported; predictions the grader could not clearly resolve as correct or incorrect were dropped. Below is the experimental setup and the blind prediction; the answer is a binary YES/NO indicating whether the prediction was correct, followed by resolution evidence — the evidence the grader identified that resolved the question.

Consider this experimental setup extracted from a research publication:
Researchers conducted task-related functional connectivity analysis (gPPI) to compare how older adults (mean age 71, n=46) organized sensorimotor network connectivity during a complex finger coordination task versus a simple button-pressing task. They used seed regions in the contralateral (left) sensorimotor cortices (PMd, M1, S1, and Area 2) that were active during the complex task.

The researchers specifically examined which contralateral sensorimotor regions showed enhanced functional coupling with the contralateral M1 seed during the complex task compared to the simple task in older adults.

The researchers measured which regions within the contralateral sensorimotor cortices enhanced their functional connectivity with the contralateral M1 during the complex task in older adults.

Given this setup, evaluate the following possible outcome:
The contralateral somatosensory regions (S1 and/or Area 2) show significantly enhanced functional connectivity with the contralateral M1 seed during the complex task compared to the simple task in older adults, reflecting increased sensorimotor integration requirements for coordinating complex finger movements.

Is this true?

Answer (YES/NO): NO